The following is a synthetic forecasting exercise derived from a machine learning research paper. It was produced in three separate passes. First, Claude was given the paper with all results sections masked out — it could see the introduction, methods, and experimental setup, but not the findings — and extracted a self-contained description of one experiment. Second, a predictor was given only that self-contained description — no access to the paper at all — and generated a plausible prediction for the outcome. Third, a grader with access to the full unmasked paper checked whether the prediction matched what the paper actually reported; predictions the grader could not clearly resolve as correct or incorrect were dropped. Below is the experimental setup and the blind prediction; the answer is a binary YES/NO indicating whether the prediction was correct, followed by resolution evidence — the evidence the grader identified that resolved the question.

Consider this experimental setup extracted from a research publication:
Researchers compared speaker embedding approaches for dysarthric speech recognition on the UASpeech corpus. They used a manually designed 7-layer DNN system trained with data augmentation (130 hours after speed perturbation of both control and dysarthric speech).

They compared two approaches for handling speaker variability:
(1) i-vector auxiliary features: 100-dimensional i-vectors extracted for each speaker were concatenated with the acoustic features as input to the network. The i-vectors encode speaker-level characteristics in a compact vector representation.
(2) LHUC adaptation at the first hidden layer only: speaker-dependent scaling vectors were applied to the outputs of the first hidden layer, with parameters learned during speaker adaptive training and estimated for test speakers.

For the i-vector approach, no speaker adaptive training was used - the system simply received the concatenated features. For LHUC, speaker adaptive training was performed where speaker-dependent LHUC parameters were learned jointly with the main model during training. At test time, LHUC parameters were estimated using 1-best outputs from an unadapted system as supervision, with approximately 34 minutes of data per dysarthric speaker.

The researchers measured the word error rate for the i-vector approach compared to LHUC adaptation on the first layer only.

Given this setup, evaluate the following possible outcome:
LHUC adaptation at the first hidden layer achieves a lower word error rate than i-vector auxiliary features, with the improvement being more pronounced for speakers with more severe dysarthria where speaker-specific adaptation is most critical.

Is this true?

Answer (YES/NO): YES